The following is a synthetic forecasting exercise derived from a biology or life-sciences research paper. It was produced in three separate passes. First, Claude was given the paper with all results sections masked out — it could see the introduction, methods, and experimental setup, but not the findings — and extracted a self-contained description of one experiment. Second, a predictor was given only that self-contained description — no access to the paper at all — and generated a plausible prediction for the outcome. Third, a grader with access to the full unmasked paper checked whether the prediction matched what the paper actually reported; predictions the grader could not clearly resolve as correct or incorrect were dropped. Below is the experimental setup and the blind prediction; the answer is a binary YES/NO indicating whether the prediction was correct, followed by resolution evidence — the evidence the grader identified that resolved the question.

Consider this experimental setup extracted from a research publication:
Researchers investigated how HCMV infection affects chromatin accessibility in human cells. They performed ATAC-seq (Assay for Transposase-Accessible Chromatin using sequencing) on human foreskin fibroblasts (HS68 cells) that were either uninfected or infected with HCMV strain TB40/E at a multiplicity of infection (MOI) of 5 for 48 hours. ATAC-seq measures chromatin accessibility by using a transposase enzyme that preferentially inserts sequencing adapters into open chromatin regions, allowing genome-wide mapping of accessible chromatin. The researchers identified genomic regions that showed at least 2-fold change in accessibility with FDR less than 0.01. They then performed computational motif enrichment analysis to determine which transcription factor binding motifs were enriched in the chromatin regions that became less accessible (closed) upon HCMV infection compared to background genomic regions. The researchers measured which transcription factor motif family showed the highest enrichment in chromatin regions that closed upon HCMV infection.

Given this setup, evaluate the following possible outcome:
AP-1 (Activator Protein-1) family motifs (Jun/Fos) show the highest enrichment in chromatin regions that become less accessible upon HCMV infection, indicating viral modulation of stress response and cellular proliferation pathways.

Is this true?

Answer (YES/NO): NO